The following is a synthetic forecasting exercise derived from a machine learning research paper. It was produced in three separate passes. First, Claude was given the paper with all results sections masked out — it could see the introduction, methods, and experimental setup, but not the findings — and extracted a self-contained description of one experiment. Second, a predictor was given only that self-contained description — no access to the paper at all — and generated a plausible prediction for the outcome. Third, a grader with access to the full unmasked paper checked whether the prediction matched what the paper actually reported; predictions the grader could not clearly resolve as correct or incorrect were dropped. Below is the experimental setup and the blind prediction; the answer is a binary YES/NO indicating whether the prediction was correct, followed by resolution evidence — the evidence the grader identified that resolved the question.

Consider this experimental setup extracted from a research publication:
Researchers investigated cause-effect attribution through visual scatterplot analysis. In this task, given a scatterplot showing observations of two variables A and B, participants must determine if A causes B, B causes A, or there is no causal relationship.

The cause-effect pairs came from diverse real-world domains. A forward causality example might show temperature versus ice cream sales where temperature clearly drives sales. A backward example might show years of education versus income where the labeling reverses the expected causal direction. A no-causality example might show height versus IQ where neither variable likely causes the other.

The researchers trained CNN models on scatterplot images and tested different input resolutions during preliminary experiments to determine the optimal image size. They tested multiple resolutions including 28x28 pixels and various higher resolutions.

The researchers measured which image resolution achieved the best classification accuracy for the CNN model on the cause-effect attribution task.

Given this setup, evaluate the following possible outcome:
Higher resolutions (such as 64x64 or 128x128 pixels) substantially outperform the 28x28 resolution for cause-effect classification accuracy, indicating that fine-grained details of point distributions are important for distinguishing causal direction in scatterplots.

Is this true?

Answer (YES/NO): NO